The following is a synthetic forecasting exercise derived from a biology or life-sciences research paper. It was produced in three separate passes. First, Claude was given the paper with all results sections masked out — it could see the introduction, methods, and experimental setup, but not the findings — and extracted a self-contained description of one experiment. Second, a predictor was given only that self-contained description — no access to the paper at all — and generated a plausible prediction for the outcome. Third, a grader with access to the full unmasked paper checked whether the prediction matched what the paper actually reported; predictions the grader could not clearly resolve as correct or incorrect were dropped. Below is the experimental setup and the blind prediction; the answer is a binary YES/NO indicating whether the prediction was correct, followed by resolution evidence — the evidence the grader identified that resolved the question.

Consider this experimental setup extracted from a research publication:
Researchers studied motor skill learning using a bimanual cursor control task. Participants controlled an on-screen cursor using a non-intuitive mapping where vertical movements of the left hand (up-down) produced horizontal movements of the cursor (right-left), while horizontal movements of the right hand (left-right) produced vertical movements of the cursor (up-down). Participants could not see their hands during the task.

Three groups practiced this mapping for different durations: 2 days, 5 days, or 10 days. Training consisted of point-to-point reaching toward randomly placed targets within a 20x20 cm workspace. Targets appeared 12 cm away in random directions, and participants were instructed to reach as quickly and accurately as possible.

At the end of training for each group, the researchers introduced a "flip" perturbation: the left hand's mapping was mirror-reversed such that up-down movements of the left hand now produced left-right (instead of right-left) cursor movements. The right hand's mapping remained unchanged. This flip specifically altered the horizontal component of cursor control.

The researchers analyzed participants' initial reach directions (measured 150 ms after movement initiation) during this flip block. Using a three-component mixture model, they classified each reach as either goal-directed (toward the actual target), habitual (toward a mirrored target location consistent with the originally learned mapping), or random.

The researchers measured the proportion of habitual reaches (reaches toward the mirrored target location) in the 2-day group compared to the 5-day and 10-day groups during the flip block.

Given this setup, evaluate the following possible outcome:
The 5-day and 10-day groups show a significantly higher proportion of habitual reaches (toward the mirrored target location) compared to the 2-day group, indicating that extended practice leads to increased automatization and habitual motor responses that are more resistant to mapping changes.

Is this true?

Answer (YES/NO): NO